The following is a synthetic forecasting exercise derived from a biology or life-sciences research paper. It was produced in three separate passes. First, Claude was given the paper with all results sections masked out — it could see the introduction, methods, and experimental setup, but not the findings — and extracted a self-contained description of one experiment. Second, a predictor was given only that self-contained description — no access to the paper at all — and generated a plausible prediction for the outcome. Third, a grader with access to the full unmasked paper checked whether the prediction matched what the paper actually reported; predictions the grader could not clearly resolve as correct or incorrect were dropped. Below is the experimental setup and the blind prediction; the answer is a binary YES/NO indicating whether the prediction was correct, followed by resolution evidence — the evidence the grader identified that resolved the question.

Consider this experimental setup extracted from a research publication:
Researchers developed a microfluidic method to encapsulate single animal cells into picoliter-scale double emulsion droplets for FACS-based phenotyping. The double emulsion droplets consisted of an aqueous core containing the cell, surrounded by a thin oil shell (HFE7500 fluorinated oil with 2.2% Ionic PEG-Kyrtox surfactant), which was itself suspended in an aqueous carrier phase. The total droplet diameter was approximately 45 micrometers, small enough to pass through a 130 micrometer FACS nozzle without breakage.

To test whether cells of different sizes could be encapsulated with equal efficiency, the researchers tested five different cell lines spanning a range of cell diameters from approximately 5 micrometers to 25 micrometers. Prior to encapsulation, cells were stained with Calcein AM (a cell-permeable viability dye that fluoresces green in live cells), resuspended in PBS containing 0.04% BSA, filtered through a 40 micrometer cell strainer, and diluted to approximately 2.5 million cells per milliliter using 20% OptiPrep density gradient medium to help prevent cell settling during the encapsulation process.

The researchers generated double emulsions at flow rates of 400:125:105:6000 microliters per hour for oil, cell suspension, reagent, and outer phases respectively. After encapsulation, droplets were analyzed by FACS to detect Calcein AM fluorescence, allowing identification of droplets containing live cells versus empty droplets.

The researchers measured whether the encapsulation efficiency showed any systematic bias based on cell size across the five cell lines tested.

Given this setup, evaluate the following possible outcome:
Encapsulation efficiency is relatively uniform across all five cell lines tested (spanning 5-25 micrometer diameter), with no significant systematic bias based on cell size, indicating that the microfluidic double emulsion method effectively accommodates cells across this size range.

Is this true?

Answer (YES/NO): YES